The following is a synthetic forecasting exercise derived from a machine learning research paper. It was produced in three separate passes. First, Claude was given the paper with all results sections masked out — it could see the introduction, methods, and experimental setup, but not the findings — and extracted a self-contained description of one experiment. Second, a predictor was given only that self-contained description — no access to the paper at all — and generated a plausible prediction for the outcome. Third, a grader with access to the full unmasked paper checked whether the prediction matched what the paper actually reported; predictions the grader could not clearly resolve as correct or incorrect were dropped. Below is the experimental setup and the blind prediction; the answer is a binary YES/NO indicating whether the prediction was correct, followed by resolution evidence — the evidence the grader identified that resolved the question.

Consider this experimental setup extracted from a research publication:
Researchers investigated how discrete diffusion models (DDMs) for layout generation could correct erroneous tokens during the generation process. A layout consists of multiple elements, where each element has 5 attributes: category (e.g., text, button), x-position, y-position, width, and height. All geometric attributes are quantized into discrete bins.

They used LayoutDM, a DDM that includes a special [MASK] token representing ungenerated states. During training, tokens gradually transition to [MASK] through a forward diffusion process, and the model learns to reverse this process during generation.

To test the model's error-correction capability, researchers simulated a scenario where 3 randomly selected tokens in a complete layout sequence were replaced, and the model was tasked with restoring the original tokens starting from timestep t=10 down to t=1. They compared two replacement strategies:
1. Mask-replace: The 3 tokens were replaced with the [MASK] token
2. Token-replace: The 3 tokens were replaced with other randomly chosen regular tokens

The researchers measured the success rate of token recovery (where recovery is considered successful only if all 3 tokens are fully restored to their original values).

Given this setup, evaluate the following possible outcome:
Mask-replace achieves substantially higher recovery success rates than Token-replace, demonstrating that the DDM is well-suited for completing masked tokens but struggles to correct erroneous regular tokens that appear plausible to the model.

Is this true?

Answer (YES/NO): YES